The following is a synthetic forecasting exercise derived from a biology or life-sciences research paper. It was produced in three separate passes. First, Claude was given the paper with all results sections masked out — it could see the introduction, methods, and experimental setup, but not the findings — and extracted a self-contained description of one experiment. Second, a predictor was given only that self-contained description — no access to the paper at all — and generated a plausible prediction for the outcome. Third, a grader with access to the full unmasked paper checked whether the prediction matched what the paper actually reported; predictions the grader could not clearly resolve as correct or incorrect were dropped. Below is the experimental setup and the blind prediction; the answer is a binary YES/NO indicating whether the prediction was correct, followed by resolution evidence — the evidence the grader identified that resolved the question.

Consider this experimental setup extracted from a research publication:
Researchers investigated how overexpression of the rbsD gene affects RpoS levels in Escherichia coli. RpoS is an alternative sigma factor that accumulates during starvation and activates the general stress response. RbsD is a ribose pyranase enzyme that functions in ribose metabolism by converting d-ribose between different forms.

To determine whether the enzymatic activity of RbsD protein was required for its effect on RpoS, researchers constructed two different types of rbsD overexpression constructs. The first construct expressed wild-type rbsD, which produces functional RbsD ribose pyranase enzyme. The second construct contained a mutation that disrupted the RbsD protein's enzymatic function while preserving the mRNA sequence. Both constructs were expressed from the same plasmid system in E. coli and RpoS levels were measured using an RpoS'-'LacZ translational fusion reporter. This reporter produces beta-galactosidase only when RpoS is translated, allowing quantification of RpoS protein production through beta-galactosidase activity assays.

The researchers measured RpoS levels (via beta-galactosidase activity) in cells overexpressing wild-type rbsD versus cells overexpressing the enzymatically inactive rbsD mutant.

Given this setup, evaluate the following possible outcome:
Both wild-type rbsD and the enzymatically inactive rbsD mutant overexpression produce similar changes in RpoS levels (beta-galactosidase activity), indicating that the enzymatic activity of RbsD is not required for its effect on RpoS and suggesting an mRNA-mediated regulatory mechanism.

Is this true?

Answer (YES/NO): YES